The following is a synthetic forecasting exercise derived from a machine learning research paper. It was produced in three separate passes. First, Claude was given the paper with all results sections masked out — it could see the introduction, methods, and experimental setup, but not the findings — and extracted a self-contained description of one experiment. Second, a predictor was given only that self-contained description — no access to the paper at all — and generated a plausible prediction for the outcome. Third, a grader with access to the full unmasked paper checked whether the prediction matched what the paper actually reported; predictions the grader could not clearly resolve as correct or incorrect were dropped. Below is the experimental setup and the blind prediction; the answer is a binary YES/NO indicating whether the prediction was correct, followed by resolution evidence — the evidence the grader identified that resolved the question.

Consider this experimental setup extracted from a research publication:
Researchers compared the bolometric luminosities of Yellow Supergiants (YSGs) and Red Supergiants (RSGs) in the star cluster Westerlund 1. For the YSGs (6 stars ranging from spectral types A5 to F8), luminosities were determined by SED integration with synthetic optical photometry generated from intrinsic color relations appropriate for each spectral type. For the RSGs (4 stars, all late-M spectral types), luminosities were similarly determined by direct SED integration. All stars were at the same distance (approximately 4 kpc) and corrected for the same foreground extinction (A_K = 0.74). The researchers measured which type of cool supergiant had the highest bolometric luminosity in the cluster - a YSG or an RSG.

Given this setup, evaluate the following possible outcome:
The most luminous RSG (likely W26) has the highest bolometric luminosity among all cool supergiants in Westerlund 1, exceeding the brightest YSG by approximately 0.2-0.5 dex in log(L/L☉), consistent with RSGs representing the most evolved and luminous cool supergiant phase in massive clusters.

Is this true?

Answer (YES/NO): YES